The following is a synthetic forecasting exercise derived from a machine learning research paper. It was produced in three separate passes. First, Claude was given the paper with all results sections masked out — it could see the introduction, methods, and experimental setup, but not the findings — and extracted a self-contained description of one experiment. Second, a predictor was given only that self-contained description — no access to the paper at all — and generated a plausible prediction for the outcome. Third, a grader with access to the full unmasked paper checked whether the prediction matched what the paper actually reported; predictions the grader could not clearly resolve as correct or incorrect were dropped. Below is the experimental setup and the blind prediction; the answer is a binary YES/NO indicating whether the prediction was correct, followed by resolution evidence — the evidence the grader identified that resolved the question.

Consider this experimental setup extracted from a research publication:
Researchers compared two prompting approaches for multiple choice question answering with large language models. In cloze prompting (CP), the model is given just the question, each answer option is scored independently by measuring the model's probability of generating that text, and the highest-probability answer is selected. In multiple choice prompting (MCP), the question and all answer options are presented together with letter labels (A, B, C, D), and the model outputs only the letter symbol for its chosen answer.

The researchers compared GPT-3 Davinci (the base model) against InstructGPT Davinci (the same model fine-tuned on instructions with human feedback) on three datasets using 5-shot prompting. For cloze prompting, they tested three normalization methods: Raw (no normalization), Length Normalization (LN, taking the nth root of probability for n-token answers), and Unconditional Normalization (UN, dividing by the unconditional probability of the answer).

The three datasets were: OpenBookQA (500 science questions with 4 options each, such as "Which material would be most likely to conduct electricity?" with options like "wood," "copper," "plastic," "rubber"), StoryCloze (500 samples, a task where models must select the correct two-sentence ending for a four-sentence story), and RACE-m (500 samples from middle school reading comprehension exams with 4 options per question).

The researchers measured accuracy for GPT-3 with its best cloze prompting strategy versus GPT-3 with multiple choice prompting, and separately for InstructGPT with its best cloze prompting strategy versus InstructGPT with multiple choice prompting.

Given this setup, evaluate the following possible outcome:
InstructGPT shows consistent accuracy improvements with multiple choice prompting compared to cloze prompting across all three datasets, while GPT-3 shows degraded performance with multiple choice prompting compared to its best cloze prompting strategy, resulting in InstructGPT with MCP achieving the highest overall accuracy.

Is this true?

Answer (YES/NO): YES